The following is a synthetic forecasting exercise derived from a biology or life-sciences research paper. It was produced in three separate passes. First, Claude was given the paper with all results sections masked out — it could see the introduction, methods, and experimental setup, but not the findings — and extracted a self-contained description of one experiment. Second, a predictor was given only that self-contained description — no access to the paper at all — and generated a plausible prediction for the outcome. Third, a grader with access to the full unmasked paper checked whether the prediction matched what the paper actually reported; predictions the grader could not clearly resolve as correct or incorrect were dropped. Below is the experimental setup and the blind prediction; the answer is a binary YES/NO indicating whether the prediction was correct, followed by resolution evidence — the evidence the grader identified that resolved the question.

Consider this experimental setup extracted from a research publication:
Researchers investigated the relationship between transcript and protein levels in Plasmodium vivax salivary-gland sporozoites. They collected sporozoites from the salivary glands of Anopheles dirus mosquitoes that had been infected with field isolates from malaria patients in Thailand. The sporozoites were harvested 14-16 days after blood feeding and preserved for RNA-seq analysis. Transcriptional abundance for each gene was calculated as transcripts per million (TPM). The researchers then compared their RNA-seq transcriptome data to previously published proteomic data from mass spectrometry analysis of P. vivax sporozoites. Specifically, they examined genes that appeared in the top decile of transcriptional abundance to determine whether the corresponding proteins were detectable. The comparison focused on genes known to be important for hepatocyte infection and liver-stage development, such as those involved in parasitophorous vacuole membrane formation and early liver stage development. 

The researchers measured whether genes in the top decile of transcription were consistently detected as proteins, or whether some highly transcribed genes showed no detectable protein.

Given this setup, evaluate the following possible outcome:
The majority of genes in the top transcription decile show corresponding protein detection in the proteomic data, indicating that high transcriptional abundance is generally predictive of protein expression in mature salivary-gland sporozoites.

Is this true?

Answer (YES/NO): NO